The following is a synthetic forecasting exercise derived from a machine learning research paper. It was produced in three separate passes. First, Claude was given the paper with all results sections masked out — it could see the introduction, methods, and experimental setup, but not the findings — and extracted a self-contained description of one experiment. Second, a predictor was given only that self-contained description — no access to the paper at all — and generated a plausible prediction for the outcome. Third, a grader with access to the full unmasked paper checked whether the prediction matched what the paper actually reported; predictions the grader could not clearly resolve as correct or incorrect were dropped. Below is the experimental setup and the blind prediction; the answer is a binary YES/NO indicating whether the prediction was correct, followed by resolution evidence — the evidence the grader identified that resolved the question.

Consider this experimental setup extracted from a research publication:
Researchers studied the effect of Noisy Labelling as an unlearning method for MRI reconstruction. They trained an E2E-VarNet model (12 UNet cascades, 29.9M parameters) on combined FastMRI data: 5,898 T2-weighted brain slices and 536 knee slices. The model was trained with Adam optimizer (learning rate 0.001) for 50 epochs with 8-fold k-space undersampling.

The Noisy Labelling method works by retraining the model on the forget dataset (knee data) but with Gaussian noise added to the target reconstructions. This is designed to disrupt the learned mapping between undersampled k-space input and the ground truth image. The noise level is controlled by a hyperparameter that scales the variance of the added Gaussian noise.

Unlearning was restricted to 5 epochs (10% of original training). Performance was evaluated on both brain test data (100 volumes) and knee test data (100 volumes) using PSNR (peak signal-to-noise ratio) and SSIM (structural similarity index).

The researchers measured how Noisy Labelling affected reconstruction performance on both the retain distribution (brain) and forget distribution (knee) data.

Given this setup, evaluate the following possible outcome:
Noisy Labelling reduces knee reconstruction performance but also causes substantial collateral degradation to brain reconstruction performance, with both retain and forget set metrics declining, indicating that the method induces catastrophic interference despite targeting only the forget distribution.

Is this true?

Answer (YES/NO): YES